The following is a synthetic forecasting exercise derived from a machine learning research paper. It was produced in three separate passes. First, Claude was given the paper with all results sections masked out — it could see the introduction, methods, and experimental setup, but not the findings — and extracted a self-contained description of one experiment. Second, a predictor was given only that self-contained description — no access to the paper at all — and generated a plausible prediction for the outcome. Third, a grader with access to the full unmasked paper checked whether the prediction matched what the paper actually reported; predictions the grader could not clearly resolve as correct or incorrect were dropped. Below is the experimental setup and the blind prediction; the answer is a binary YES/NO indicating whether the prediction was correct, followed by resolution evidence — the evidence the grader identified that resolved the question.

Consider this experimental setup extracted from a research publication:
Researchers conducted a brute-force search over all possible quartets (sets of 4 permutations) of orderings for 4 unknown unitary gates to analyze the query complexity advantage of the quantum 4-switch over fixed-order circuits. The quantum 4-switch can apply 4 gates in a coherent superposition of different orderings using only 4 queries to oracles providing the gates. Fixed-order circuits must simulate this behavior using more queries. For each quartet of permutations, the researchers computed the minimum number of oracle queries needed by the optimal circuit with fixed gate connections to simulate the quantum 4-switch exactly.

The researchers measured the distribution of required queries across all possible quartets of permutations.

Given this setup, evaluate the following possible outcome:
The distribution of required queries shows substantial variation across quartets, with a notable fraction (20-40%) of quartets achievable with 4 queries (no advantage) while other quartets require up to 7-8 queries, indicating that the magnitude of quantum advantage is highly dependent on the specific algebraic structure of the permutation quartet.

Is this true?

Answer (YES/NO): NO